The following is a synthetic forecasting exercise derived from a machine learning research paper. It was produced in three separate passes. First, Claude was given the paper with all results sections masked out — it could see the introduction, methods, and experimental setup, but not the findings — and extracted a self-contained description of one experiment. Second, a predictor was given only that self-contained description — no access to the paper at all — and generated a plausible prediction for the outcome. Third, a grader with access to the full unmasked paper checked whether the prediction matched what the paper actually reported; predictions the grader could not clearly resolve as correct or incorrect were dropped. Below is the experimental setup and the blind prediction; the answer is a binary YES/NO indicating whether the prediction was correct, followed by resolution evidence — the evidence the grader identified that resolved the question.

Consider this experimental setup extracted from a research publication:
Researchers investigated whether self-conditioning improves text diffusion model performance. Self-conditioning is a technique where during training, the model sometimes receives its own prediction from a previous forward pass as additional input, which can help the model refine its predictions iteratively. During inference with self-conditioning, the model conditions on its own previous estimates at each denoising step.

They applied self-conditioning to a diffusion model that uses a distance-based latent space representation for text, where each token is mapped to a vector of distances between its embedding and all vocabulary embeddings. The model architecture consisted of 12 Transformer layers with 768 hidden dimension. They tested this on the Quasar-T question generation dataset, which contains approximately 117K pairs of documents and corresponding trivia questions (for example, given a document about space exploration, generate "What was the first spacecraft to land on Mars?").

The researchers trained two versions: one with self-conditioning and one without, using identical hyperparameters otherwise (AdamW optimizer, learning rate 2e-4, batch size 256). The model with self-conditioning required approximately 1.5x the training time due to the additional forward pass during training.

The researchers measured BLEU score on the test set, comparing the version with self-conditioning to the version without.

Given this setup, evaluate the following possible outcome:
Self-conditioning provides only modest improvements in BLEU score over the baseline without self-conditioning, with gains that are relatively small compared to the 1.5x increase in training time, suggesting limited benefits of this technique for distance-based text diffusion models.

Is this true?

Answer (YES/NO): YES